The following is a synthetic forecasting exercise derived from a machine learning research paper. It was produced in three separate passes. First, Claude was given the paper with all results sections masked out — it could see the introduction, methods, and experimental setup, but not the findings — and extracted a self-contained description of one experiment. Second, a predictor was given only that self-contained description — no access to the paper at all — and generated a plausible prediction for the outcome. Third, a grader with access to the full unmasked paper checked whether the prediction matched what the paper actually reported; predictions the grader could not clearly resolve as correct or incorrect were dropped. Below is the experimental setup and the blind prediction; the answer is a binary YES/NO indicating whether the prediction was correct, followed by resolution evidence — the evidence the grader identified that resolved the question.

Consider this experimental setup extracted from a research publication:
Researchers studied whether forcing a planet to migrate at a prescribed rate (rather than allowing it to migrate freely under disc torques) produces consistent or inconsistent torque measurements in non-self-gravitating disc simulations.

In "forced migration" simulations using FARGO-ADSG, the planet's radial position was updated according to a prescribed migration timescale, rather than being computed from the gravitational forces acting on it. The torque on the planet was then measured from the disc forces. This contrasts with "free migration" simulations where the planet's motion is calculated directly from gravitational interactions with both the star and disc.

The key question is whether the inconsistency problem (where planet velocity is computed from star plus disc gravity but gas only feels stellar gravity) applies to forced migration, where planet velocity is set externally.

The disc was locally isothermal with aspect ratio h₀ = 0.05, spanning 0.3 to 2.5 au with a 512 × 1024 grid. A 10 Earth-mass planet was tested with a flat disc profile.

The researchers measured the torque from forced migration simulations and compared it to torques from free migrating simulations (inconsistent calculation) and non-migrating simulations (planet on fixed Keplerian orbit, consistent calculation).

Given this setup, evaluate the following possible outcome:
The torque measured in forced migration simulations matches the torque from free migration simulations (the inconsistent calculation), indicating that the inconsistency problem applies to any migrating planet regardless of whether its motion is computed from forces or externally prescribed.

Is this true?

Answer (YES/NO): NO